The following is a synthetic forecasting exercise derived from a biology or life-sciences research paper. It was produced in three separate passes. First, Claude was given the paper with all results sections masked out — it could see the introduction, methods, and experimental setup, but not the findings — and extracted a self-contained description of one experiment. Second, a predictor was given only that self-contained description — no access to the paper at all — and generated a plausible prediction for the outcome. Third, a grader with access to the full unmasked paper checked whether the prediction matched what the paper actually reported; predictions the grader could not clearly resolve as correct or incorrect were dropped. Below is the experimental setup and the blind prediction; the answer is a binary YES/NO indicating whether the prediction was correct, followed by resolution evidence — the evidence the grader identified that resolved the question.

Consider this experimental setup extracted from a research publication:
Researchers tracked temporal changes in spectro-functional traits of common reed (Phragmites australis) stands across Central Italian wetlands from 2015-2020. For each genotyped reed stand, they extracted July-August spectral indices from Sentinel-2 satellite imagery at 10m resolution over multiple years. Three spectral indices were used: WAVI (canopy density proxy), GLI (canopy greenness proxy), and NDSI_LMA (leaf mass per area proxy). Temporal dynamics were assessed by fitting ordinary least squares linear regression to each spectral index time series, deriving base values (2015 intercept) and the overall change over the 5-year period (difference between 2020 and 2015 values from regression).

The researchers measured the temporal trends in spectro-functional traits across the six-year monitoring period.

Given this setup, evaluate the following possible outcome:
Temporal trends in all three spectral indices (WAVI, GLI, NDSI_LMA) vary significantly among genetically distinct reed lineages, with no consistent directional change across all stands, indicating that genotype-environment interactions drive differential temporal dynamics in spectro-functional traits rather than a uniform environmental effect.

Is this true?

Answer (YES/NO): NO